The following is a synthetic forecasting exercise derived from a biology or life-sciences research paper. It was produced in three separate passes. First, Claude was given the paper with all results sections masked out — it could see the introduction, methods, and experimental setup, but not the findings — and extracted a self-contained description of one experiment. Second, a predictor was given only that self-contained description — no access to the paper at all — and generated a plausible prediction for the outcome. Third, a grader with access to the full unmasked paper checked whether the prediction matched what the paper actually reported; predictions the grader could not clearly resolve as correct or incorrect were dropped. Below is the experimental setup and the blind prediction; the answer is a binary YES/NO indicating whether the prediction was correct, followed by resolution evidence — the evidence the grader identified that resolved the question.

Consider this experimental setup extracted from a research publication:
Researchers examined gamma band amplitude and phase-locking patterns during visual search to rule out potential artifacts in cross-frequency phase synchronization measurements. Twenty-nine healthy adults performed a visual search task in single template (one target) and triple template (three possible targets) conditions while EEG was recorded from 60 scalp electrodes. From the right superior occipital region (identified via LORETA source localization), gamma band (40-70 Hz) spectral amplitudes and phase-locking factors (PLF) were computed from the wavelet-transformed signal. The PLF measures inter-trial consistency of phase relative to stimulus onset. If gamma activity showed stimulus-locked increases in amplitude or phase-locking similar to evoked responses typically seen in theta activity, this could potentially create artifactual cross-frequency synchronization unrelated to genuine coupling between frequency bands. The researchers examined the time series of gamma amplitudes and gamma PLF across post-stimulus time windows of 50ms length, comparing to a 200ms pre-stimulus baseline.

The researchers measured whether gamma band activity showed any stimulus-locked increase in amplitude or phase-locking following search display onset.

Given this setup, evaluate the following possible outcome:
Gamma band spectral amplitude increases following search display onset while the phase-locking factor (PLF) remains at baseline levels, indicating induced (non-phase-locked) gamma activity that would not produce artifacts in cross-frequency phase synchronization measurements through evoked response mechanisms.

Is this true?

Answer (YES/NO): NO